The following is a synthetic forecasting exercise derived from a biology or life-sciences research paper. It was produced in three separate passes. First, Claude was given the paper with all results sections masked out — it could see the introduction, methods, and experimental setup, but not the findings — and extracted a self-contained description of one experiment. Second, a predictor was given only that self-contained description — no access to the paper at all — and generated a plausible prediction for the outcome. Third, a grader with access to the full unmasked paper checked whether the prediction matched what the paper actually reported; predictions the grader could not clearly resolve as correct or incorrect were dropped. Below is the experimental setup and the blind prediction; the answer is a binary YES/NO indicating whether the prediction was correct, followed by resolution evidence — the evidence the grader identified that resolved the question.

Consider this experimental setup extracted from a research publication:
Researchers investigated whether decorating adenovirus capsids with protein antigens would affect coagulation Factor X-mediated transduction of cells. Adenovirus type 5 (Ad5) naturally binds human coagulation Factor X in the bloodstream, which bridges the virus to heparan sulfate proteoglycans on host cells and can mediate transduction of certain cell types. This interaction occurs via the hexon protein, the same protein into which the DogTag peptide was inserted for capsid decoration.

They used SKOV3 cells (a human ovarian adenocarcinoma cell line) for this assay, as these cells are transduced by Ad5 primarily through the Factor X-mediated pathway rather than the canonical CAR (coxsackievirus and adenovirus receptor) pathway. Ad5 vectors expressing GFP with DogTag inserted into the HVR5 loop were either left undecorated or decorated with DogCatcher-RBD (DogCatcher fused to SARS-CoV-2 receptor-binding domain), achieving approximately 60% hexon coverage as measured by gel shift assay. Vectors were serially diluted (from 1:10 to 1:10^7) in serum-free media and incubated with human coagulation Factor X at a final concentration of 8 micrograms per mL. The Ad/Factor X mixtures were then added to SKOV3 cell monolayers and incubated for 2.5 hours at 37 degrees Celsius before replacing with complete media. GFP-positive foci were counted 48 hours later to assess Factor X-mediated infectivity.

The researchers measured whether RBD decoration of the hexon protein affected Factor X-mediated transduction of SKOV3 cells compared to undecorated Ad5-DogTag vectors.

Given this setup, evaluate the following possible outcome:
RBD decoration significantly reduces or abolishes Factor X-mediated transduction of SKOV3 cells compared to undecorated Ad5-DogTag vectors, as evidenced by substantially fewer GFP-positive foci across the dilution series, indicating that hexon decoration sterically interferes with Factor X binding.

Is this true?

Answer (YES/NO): YES